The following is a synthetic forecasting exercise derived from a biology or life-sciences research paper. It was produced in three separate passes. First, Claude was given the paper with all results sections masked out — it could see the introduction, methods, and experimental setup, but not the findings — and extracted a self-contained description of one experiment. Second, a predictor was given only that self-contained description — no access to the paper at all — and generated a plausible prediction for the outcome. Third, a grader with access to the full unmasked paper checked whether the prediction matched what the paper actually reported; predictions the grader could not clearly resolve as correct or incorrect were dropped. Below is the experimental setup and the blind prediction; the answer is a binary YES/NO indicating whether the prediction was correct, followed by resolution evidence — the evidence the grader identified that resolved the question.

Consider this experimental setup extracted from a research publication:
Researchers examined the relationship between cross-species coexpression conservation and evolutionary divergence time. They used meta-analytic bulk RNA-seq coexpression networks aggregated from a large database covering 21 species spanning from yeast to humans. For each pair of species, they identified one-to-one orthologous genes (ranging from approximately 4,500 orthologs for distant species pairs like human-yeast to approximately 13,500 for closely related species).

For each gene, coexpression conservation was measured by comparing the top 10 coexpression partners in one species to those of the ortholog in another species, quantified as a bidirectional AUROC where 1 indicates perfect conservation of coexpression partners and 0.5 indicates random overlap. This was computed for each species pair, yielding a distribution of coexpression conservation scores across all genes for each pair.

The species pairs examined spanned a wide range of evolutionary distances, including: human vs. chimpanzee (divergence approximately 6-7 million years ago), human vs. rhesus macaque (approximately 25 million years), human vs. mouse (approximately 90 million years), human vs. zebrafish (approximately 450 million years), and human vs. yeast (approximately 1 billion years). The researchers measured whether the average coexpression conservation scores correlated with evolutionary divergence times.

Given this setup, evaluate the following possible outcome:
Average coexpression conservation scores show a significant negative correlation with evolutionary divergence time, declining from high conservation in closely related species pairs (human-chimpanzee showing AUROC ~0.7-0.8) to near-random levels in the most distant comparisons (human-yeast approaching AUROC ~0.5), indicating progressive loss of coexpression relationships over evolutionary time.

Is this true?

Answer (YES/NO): NO